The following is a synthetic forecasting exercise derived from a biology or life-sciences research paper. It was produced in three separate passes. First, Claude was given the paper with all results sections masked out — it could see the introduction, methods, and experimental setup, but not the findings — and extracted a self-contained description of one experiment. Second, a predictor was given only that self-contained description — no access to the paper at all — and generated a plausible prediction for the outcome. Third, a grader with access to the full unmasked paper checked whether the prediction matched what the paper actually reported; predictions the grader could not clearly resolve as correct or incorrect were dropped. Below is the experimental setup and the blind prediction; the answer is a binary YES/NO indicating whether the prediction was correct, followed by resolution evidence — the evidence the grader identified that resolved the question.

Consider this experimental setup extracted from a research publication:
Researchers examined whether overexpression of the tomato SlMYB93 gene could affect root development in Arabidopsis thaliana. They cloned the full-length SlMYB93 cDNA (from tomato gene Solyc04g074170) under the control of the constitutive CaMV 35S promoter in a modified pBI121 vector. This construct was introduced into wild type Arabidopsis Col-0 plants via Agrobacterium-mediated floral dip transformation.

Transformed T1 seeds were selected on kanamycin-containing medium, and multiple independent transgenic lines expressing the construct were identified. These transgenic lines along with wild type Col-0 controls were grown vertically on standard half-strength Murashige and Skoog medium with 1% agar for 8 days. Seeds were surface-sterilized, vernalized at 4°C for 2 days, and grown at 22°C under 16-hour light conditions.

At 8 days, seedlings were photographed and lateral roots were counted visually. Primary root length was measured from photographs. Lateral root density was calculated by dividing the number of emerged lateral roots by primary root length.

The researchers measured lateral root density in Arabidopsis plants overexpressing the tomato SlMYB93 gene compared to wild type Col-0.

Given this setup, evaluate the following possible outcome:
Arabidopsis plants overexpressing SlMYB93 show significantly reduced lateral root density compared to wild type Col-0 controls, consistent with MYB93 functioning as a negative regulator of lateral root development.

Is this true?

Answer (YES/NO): YES